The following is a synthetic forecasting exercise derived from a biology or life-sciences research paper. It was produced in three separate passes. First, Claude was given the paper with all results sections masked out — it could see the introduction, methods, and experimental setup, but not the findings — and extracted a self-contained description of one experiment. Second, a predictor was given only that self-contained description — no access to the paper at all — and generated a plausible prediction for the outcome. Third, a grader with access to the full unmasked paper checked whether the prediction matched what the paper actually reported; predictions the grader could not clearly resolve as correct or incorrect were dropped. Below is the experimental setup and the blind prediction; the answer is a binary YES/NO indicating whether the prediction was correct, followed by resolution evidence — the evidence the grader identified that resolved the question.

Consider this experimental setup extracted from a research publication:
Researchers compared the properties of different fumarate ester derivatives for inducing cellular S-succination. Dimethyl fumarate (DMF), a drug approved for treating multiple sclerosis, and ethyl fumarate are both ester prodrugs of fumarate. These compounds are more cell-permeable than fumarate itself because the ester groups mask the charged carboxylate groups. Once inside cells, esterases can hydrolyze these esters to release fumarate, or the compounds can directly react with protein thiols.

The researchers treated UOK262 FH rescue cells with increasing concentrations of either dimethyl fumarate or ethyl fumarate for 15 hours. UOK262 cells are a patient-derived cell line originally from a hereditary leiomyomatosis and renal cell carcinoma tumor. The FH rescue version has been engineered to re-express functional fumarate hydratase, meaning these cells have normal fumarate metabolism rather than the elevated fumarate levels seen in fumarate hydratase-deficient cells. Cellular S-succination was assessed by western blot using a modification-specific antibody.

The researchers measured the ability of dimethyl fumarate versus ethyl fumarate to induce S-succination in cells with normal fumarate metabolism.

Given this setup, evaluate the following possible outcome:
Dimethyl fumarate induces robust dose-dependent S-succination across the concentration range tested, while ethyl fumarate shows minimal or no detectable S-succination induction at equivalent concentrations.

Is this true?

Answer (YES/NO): NO